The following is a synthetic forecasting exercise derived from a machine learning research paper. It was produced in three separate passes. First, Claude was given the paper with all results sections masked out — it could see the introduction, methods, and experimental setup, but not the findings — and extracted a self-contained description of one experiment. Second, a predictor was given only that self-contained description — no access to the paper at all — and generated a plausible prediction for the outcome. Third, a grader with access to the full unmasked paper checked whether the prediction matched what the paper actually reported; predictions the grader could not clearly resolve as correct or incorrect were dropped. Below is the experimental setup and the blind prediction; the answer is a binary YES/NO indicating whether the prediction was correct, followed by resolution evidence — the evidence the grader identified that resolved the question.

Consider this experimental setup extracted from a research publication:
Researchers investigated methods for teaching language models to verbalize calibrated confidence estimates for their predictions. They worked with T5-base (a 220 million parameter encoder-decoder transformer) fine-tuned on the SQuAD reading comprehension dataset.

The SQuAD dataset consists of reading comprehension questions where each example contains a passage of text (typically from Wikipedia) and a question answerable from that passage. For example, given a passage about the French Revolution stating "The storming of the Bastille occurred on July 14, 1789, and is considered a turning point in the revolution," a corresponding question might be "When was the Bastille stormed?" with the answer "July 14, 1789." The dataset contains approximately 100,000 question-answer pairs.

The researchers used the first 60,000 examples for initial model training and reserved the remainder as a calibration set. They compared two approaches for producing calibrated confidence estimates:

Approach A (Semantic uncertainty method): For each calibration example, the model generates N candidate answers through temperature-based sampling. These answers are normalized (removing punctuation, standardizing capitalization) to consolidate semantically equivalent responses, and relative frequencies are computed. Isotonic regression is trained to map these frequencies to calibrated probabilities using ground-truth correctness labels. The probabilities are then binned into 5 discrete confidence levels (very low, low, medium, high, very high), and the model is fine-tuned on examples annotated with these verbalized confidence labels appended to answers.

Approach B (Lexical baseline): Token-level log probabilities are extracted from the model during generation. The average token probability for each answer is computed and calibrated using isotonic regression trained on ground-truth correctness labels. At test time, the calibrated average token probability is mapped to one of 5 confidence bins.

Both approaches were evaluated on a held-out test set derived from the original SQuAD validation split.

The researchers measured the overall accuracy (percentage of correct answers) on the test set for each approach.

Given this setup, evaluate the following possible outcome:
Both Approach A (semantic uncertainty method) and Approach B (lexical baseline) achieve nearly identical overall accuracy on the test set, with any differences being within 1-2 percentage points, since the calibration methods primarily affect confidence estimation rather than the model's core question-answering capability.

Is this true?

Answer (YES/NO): NO